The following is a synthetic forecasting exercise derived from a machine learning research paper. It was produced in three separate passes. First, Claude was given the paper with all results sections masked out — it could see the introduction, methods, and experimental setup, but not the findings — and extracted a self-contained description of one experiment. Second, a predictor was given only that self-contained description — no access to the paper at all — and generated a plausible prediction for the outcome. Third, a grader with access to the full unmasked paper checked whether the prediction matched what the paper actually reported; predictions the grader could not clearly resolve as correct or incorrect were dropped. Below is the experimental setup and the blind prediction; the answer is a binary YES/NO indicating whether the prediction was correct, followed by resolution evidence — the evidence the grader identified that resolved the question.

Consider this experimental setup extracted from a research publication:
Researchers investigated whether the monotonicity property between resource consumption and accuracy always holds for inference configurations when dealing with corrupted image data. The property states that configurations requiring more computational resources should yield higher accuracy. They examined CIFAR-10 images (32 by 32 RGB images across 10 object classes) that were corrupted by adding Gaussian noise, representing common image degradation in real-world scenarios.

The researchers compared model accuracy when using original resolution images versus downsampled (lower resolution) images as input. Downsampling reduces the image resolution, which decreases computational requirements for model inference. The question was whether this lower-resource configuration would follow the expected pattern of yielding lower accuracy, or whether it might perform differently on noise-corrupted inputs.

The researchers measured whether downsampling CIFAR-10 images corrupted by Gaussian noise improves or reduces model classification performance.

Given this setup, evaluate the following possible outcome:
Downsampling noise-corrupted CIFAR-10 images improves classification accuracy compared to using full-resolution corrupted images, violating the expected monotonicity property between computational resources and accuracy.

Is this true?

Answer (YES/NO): YES